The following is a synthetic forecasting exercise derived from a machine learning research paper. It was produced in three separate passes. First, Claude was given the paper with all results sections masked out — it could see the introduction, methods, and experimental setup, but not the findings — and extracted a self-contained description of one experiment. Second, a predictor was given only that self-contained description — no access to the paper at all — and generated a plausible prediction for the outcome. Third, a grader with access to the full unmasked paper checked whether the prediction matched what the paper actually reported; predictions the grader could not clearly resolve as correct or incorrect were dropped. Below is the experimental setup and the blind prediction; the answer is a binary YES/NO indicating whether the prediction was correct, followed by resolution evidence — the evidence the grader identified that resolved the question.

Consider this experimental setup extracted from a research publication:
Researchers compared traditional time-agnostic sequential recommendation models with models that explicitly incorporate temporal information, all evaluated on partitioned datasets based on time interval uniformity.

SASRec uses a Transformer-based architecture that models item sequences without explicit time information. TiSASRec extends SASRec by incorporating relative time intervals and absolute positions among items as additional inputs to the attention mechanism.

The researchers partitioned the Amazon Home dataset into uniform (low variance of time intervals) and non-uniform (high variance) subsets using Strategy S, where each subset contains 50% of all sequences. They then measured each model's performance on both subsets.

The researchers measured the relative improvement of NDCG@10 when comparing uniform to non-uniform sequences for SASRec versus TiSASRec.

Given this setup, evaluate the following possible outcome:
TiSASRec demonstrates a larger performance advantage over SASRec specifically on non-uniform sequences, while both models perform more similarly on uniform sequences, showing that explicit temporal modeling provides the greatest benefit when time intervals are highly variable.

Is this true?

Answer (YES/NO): NO